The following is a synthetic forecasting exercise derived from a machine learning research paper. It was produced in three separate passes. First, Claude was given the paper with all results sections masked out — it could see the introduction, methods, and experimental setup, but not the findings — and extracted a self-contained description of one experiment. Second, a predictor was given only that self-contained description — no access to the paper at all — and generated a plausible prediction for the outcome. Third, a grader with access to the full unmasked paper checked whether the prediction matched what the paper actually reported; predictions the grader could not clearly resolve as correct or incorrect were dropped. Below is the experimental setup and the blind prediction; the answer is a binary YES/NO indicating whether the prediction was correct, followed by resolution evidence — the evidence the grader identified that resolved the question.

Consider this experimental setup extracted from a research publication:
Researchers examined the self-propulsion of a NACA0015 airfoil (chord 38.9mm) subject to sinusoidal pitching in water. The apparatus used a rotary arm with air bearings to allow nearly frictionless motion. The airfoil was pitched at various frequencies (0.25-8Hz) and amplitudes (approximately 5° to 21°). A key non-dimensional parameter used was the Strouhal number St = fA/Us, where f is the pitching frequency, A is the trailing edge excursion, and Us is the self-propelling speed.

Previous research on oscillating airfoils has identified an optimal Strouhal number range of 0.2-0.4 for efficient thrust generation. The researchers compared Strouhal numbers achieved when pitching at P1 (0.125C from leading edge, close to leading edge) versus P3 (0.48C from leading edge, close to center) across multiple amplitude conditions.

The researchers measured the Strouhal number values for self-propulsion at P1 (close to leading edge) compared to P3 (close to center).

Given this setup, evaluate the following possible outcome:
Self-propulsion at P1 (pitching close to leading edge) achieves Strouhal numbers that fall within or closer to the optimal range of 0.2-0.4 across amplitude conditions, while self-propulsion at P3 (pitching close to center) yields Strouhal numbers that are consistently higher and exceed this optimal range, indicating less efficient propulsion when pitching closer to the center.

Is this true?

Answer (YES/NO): YES